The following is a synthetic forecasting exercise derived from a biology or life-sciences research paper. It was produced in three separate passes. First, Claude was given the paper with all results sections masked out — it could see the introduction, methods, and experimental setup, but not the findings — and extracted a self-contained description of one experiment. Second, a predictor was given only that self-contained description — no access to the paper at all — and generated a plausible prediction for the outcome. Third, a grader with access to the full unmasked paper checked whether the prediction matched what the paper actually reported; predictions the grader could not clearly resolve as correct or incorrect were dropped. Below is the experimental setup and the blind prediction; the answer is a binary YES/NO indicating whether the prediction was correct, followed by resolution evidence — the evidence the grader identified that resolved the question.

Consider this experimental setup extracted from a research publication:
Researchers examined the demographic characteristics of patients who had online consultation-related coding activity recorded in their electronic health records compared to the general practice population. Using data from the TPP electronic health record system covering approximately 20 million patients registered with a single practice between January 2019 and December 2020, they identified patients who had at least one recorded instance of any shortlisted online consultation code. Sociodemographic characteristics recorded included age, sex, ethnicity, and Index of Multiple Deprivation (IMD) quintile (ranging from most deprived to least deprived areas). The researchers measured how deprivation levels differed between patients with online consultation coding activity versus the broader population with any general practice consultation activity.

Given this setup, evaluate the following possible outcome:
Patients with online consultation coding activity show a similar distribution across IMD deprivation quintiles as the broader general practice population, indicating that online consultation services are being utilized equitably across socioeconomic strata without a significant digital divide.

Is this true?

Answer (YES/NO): NO